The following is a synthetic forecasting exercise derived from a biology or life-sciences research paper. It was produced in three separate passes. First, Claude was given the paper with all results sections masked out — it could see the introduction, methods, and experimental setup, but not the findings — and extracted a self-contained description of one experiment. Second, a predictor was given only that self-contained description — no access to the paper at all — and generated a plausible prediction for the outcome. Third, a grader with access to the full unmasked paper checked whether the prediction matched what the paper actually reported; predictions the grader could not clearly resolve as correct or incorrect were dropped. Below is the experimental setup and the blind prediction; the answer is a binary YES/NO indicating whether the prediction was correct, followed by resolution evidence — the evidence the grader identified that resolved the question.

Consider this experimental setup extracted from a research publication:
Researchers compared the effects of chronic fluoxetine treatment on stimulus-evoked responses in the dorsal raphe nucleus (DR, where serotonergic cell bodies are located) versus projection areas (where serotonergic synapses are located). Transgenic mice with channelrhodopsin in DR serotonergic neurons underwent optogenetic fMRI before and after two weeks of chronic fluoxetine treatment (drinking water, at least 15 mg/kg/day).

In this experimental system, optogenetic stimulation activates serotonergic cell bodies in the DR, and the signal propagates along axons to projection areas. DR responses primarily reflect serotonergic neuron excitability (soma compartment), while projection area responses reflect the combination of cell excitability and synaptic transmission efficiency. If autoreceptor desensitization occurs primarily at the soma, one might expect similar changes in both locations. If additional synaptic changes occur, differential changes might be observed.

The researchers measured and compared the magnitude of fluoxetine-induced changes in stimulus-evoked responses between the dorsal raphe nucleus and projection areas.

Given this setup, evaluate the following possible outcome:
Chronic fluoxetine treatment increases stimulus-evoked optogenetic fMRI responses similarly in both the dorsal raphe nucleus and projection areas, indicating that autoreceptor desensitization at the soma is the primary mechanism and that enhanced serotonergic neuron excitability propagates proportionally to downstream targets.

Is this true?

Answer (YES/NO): NO